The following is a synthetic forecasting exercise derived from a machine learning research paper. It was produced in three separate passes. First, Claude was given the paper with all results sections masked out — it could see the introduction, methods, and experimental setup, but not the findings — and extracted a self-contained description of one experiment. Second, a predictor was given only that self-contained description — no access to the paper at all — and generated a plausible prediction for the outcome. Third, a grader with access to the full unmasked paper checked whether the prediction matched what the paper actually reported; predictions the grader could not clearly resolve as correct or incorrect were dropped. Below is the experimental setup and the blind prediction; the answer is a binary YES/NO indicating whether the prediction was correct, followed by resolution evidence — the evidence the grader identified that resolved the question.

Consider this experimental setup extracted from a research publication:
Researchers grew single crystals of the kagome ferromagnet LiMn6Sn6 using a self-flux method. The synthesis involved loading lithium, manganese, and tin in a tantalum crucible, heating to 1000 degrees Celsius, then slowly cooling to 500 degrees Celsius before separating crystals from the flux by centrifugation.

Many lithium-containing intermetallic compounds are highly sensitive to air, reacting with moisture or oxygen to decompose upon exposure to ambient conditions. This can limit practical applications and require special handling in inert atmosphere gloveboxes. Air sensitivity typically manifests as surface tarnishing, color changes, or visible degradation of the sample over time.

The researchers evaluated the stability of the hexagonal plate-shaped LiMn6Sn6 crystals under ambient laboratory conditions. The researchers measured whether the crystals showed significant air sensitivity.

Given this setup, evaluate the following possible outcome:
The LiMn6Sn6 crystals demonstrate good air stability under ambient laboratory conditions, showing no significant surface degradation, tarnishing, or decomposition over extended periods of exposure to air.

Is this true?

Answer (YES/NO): YES